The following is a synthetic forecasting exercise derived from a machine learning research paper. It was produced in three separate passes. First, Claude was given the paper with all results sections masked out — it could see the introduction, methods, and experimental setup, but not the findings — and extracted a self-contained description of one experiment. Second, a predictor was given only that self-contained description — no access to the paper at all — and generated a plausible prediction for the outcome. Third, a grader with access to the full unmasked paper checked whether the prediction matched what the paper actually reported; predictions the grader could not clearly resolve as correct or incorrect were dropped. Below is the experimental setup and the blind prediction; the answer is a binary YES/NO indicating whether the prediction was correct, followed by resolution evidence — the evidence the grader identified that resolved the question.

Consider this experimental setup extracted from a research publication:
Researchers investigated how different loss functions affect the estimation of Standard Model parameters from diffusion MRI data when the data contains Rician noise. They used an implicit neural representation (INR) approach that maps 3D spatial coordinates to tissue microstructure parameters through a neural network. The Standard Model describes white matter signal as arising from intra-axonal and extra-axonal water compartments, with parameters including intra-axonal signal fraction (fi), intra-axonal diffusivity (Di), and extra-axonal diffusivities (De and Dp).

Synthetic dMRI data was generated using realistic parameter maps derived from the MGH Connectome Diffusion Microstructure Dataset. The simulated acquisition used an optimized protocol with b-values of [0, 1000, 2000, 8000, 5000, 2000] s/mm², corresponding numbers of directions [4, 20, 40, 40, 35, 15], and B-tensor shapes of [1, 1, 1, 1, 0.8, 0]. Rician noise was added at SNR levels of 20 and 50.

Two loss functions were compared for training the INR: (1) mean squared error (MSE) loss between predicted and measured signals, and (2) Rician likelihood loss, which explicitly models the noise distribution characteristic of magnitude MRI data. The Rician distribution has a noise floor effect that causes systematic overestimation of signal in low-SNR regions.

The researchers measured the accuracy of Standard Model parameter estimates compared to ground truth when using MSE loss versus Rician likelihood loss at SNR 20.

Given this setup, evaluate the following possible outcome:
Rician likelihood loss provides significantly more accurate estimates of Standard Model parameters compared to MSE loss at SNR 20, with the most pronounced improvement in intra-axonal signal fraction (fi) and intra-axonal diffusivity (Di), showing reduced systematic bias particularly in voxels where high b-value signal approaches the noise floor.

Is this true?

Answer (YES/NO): NO